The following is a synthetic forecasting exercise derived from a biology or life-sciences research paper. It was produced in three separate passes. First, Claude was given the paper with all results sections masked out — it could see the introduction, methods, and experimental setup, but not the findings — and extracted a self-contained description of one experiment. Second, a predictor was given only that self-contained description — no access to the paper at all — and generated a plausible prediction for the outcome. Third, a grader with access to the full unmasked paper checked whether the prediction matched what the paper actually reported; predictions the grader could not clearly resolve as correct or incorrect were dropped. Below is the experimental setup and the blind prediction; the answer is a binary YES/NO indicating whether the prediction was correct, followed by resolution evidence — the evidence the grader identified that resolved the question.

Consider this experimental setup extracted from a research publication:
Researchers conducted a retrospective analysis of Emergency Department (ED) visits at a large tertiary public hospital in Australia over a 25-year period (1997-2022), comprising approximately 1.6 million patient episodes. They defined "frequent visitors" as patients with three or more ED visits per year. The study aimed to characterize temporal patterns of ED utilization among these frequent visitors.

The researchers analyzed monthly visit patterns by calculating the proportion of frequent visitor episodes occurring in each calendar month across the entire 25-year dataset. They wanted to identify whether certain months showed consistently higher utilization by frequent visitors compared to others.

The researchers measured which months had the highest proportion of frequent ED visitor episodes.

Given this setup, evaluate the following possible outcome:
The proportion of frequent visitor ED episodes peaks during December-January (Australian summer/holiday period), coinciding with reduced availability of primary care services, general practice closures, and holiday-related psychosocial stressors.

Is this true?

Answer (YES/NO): NO